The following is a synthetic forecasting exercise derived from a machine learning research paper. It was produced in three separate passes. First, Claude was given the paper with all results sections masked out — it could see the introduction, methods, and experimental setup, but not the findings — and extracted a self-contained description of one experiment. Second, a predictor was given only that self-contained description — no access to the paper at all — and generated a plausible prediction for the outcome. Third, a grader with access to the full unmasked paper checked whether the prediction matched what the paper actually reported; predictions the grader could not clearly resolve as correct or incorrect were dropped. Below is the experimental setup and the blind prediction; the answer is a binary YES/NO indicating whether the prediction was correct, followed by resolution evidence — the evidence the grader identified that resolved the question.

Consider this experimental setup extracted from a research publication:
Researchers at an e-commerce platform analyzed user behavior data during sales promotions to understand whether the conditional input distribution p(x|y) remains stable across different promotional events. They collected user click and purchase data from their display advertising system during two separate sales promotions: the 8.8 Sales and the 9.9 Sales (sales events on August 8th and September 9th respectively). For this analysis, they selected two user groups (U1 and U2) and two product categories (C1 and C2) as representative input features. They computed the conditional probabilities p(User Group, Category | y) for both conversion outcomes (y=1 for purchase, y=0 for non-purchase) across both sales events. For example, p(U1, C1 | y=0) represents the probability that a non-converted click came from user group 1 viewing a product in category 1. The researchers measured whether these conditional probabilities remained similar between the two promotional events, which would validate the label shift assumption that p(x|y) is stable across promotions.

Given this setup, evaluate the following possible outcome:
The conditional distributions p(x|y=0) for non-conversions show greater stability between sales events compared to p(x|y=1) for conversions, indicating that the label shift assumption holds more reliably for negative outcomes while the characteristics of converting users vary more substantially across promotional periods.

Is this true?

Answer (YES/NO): NO